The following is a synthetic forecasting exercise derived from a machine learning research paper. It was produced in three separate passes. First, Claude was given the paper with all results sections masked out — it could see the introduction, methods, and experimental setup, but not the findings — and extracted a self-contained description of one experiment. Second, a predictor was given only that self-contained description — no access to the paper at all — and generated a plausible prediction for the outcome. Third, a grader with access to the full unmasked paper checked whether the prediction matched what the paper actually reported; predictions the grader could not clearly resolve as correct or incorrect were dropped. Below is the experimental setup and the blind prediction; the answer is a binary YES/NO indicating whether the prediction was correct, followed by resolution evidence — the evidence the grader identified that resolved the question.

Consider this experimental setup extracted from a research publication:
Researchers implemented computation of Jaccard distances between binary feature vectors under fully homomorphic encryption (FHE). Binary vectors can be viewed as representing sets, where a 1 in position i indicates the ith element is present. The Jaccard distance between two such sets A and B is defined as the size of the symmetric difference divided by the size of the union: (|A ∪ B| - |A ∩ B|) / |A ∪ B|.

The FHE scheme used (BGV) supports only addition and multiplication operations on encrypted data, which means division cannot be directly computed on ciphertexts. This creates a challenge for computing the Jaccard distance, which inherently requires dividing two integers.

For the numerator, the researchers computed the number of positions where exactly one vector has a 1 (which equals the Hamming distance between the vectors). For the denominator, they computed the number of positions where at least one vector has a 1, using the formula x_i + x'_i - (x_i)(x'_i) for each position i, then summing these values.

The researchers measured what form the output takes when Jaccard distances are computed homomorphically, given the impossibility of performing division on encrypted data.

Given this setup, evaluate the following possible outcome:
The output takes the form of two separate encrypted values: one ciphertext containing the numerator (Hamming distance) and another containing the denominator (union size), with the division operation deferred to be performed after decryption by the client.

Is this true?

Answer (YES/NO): YES